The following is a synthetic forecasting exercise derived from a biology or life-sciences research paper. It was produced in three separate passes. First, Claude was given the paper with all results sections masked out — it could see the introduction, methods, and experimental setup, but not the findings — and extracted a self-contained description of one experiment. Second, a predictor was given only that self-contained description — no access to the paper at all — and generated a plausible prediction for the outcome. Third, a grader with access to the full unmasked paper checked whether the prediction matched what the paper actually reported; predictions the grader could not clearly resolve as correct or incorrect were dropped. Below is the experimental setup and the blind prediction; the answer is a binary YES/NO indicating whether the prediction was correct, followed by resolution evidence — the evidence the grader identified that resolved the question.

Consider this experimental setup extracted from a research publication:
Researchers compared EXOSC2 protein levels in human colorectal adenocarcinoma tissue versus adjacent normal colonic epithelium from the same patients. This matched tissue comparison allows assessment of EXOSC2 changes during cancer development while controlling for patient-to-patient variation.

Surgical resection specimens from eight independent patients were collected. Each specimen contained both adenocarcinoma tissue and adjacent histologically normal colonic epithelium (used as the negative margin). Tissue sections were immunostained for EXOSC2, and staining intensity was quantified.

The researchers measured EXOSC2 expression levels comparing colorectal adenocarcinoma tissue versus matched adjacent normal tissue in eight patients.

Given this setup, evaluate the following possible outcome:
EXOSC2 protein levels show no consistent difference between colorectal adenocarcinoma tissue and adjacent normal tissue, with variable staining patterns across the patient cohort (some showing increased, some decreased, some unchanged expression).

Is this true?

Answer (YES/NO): NO